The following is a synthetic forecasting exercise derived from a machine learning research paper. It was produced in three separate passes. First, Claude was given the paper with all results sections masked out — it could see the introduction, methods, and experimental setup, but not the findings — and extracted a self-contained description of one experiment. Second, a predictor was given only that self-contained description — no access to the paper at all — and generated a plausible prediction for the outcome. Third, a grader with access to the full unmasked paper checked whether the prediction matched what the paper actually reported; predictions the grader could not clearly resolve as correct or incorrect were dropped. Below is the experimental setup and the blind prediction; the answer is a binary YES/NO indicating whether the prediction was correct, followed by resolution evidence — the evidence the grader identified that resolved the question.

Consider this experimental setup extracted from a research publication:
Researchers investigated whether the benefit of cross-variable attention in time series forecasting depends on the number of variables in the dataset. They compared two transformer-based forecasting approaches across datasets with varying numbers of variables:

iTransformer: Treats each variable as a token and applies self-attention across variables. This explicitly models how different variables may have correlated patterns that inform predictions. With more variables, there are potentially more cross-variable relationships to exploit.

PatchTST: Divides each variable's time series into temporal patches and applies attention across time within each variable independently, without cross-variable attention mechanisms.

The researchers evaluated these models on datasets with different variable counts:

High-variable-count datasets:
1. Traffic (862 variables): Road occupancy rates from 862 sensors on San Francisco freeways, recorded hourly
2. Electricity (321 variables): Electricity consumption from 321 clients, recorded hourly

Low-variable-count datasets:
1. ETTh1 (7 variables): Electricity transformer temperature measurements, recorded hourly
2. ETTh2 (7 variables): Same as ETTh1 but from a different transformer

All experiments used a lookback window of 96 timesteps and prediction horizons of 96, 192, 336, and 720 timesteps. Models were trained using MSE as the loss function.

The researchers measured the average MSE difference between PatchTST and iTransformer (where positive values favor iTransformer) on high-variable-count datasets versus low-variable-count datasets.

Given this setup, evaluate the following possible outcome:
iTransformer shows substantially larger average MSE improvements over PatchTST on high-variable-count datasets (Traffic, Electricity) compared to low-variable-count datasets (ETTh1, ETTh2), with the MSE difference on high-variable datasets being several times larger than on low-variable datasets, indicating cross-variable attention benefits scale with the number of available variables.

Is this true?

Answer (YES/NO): YES